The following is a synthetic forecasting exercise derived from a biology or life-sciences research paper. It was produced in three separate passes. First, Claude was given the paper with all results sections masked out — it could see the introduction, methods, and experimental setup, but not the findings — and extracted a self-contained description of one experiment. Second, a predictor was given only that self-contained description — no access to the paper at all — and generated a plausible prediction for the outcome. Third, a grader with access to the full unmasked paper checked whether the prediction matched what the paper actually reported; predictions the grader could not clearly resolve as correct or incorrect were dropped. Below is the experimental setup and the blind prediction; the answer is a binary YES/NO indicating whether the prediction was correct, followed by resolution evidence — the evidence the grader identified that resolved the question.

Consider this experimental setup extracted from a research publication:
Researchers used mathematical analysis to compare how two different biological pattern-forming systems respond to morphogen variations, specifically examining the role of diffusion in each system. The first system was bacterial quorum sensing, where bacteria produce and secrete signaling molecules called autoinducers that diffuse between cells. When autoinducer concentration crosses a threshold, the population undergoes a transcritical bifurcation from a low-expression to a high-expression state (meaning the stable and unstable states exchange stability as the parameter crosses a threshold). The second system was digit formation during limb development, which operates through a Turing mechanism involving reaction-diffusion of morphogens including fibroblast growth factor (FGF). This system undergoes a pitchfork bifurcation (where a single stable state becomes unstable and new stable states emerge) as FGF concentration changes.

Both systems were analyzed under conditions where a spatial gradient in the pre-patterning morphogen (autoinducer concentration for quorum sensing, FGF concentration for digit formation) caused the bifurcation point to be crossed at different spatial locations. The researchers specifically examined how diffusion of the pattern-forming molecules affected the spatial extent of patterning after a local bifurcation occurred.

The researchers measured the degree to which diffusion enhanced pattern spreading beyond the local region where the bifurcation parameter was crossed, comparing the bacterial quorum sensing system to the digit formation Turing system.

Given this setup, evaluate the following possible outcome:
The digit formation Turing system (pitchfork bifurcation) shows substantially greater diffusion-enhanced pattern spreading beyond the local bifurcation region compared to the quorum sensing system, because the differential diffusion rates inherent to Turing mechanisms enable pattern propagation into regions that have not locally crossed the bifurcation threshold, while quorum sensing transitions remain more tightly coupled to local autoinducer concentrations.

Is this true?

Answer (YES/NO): NO